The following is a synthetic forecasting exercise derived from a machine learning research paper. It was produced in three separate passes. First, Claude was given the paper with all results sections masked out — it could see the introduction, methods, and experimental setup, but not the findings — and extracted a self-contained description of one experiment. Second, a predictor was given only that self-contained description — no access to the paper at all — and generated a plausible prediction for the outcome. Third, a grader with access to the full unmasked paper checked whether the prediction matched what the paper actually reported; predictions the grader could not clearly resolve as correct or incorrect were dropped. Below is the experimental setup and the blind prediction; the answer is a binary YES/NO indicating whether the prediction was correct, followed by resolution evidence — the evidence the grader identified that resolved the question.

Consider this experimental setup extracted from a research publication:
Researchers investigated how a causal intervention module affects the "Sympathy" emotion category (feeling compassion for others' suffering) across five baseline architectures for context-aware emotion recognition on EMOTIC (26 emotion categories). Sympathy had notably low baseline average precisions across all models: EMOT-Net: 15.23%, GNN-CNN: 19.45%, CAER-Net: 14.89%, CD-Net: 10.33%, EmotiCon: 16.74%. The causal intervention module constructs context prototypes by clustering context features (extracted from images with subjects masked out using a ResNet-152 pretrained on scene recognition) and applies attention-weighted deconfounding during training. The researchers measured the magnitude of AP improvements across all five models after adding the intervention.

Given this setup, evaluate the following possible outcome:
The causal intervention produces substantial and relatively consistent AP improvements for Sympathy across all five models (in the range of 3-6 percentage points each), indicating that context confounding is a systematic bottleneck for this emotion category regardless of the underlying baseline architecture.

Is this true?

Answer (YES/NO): NO